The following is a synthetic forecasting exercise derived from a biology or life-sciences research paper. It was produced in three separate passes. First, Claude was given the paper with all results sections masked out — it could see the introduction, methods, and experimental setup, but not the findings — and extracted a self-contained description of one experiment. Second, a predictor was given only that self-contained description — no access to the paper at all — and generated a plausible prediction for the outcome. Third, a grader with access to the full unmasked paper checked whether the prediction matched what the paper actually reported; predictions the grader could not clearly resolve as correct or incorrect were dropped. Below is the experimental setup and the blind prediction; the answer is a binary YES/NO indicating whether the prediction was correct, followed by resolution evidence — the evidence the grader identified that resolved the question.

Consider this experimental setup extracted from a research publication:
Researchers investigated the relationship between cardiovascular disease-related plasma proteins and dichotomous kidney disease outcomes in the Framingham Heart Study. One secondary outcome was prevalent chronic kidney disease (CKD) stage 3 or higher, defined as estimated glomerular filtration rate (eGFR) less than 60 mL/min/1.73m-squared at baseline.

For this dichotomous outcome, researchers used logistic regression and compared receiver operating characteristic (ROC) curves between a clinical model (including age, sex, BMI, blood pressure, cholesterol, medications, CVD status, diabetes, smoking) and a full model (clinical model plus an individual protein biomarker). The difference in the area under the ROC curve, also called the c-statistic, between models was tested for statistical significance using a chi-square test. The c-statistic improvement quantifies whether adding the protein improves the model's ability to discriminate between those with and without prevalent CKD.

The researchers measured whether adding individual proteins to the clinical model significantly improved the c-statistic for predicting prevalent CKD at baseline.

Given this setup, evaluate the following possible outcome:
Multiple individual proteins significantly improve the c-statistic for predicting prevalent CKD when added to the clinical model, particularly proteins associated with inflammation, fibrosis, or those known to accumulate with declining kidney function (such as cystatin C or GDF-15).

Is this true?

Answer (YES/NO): NO